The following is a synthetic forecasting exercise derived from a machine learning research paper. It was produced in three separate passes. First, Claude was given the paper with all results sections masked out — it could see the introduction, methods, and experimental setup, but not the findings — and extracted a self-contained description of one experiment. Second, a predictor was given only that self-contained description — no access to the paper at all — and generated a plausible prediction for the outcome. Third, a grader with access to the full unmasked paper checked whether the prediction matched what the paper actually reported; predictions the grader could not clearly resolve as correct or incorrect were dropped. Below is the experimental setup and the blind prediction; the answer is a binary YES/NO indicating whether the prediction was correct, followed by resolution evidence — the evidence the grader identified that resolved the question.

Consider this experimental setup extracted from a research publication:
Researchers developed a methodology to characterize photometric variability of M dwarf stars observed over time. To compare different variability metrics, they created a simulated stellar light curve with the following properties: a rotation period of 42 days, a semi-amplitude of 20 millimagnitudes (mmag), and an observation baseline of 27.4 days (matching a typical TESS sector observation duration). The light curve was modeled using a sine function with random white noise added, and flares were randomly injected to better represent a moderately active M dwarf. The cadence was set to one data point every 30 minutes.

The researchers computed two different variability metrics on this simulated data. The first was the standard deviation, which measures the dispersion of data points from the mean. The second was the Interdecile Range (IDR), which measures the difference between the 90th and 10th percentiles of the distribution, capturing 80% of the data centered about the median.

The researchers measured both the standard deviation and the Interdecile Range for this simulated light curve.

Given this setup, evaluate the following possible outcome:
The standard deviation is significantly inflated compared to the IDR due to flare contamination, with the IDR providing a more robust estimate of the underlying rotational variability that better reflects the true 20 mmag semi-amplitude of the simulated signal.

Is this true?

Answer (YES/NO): NO